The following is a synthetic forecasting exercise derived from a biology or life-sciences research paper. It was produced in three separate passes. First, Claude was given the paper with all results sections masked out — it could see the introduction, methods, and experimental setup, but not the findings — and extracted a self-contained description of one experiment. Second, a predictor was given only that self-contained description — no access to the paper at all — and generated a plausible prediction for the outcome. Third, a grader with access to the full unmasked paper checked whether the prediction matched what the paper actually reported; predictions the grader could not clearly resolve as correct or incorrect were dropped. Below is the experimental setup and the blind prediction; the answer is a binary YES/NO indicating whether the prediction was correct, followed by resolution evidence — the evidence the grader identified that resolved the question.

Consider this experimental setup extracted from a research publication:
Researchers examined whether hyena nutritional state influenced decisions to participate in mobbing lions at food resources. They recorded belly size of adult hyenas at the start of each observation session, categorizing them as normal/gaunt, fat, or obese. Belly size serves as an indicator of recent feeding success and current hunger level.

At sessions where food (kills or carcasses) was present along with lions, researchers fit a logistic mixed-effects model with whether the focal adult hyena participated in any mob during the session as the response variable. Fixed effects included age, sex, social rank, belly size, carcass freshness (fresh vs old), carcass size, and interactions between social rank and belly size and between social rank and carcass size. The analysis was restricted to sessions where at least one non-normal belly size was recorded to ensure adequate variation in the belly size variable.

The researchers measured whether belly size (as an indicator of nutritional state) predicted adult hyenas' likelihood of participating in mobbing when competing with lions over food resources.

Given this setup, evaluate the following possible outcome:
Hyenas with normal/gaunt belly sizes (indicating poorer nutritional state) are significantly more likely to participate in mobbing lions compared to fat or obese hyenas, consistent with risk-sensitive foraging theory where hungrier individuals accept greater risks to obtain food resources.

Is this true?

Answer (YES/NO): NO